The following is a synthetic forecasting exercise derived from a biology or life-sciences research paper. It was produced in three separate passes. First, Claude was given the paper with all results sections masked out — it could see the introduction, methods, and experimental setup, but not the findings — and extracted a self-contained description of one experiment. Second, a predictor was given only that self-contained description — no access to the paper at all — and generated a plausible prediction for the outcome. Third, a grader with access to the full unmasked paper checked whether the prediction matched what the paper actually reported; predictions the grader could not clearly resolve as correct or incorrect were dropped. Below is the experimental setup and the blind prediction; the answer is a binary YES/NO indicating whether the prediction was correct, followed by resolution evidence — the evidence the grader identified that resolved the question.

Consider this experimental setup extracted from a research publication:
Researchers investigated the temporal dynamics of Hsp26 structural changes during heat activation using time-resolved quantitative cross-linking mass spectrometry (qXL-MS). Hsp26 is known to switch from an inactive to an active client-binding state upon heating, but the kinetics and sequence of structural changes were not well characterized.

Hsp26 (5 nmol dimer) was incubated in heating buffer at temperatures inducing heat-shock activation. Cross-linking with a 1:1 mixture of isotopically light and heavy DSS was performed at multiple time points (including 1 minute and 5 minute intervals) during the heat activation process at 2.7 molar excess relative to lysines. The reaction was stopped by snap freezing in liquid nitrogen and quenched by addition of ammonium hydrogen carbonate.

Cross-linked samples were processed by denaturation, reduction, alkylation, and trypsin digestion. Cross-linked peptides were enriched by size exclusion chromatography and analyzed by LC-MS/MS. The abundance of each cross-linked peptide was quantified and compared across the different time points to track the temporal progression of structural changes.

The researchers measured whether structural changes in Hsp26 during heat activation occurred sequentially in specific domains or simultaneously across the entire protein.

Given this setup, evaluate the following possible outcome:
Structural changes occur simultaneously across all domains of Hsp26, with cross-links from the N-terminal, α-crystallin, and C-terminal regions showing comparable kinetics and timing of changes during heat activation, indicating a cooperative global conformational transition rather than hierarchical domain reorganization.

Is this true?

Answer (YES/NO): NO